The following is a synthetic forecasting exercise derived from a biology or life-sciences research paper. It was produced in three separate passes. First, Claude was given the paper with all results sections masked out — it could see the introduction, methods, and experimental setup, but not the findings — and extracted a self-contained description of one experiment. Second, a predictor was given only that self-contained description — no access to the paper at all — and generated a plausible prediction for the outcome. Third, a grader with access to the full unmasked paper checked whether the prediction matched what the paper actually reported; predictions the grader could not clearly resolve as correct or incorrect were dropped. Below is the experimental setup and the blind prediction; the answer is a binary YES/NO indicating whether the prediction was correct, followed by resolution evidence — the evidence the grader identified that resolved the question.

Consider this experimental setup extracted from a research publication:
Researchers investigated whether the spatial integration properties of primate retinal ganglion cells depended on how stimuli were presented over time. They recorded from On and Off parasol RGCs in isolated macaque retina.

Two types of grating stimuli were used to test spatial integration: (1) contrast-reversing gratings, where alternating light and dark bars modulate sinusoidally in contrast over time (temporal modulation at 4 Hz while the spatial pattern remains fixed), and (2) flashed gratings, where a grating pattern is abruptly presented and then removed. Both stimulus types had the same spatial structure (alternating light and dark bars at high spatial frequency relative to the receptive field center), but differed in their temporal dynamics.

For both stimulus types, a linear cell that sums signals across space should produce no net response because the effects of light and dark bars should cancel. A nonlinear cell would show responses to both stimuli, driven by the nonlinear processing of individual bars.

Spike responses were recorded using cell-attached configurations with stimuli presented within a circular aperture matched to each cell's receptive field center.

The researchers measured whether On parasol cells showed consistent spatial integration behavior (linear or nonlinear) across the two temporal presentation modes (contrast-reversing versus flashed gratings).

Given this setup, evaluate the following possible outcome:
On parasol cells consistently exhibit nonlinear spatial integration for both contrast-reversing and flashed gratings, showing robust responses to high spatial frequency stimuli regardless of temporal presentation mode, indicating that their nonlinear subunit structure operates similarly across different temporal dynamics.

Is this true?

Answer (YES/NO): NO